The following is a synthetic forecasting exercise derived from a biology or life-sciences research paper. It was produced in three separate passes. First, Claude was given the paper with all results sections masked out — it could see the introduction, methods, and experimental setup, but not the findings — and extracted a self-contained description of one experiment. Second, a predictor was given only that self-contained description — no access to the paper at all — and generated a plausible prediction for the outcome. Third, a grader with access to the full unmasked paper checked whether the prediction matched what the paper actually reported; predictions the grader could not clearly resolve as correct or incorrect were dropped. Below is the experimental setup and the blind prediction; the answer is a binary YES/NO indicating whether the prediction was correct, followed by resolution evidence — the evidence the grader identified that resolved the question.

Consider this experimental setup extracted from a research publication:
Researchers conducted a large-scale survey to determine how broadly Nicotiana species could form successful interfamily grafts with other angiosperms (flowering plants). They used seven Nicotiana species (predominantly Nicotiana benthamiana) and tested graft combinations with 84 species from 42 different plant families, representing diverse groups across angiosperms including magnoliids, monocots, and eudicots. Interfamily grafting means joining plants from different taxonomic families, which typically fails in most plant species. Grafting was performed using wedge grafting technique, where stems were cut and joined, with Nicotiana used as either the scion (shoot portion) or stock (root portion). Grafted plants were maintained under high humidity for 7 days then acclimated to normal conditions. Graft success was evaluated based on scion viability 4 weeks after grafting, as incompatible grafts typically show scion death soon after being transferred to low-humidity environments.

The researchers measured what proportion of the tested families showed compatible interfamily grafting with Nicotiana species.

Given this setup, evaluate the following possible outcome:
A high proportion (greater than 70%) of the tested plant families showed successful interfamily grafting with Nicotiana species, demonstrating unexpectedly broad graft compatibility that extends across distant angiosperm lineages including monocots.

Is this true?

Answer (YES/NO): YES